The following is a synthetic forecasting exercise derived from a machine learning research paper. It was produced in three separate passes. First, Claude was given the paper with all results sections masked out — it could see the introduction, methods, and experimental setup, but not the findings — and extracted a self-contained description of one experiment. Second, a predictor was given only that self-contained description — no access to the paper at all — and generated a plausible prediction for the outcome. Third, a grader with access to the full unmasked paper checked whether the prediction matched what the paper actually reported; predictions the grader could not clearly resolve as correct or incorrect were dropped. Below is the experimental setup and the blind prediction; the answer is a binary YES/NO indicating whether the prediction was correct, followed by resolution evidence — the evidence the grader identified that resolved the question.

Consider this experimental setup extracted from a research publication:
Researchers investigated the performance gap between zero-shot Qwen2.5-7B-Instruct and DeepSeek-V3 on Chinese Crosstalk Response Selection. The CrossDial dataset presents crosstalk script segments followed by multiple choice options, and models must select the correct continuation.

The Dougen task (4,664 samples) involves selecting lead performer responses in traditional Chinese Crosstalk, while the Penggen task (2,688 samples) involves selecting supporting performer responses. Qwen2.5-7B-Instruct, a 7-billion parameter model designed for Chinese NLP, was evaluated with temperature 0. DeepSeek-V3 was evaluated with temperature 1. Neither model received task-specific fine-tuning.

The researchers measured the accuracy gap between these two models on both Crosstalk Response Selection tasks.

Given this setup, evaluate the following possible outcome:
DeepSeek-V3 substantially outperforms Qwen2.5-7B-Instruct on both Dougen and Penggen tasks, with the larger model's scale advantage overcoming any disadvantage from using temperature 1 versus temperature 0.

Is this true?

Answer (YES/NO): YES